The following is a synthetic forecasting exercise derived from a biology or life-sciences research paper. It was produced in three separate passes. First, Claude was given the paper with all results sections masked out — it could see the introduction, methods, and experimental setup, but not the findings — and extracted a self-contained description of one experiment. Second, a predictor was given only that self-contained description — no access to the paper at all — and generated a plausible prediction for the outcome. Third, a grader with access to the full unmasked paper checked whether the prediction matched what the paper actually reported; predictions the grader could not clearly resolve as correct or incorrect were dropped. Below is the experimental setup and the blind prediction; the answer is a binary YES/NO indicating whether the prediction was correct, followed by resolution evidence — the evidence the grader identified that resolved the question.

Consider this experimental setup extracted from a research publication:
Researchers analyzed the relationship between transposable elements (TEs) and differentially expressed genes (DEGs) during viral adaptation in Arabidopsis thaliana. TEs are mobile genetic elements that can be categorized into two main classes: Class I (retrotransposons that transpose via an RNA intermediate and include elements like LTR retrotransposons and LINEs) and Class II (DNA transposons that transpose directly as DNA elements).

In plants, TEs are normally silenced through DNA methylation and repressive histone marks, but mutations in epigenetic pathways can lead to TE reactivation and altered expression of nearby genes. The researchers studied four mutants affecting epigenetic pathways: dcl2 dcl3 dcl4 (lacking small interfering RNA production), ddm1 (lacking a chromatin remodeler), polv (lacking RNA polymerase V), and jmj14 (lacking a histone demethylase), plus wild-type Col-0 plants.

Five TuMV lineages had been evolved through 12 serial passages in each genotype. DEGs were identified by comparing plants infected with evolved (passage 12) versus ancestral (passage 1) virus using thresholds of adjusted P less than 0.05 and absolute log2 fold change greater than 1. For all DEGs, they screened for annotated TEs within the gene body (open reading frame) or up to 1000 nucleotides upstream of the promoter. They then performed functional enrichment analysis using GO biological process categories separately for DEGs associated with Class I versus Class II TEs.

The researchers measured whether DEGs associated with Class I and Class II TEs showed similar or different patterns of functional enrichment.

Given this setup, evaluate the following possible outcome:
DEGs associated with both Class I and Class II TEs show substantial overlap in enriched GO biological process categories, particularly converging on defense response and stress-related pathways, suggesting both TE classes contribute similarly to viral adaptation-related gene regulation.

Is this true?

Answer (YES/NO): YES